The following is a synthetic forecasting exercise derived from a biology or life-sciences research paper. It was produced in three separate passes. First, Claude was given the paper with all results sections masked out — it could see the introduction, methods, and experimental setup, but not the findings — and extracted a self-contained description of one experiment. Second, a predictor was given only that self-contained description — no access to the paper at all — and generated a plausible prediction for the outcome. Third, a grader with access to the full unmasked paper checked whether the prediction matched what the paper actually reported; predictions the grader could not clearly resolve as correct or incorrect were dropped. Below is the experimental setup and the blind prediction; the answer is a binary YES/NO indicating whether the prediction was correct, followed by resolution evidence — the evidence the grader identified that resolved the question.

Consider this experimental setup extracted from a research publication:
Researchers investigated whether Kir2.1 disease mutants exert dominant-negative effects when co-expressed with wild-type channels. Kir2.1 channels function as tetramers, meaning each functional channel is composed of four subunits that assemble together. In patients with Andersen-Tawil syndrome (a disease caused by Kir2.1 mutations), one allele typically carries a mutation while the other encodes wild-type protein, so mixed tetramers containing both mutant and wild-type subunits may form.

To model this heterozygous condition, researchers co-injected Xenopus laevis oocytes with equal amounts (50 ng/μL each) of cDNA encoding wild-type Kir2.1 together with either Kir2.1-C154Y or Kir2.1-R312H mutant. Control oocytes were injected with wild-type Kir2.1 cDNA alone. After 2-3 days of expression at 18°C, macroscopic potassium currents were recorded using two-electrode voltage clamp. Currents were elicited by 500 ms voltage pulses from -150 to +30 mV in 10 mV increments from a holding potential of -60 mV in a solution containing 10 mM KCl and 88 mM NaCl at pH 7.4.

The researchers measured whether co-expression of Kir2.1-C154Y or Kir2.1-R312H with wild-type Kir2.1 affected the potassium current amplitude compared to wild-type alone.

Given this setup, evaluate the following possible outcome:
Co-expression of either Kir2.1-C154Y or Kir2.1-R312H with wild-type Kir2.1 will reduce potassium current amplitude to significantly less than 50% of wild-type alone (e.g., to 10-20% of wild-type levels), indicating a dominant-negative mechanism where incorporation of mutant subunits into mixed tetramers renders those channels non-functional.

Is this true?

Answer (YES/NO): NO